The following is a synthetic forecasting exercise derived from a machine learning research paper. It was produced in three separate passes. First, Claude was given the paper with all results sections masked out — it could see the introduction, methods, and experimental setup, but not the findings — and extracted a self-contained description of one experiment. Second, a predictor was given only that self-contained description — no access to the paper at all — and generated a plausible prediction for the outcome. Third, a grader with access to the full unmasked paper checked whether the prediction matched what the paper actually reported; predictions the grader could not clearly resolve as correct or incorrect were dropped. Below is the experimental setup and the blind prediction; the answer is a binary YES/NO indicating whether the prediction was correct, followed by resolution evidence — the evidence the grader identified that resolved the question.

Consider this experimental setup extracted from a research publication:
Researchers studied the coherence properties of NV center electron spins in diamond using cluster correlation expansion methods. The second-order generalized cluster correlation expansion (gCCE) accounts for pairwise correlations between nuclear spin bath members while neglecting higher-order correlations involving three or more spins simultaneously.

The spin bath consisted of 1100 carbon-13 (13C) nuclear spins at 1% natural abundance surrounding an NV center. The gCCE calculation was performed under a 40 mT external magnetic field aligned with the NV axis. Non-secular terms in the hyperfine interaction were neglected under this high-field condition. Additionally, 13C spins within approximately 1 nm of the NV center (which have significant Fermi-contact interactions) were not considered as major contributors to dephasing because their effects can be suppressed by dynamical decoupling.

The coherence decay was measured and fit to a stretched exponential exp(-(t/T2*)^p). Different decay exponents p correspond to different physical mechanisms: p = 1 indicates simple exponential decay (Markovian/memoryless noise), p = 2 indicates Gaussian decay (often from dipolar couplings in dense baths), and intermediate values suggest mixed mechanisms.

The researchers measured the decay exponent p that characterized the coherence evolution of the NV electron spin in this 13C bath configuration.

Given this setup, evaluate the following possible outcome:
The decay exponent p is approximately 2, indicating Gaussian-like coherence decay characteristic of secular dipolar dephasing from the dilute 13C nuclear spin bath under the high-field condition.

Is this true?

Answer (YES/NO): YES